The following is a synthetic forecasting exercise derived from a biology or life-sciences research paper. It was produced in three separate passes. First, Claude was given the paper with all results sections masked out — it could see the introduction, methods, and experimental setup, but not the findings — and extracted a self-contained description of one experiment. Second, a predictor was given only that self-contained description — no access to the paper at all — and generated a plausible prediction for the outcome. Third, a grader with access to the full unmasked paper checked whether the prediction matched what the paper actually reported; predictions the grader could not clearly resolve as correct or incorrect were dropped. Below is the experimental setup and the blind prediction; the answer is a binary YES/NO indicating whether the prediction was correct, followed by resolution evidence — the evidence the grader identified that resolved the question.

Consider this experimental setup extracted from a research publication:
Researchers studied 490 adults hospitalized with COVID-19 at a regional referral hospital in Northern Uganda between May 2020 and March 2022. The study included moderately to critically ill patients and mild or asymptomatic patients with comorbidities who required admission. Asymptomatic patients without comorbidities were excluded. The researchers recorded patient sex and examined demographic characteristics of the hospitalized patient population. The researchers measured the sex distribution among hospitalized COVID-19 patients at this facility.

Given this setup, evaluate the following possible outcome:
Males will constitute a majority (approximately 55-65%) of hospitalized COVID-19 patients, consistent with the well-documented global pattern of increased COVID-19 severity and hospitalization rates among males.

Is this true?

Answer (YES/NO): NO